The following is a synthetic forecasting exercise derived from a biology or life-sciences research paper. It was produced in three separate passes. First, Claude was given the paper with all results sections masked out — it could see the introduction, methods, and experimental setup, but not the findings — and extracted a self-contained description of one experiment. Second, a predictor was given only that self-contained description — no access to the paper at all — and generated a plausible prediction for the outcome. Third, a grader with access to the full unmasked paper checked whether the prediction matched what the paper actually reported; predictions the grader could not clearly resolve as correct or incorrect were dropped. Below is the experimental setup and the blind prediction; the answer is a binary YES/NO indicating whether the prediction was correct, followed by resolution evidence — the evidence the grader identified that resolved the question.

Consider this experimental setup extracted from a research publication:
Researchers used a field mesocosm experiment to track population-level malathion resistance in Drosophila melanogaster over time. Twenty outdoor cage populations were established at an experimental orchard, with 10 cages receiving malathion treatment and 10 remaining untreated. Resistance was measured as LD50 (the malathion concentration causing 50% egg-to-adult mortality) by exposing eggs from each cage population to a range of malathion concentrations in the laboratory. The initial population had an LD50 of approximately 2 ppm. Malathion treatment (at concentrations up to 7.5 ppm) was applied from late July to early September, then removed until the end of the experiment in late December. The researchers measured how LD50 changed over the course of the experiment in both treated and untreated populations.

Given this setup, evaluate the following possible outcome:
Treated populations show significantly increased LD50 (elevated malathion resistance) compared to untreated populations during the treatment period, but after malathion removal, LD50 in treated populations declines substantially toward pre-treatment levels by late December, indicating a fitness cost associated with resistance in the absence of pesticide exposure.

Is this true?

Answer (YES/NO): NO